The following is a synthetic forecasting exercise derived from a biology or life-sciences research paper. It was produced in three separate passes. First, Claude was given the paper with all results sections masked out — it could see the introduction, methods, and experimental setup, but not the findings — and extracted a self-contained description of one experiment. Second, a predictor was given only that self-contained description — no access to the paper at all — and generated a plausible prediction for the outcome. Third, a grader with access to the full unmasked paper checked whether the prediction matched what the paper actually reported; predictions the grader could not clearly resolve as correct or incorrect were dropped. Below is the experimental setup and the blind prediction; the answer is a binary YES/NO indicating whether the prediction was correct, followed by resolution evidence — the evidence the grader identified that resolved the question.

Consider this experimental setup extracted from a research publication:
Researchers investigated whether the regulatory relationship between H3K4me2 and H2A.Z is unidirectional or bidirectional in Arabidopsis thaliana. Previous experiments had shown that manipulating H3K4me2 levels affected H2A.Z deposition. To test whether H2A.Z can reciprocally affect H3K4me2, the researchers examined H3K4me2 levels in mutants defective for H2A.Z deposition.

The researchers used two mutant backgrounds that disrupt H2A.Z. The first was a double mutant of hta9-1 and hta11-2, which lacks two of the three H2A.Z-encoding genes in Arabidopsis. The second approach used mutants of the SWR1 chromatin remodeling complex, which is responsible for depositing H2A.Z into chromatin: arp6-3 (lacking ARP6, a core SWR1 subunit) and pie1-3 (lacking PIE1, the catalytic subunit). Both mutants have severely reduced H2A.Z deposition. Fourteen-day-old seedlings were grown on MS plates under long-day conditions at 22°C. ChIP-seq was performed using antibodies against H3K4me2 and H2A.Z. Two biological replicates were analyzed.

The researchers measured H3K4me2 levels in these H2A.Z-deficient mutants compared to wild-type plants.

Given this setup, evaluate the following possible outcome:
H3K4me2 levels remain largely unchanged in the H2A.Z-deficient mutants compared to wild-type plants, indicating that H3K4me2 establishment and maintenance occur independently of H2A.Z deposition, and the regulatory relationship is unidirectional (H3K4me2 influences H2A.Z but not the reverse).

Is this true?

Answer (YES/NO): YES